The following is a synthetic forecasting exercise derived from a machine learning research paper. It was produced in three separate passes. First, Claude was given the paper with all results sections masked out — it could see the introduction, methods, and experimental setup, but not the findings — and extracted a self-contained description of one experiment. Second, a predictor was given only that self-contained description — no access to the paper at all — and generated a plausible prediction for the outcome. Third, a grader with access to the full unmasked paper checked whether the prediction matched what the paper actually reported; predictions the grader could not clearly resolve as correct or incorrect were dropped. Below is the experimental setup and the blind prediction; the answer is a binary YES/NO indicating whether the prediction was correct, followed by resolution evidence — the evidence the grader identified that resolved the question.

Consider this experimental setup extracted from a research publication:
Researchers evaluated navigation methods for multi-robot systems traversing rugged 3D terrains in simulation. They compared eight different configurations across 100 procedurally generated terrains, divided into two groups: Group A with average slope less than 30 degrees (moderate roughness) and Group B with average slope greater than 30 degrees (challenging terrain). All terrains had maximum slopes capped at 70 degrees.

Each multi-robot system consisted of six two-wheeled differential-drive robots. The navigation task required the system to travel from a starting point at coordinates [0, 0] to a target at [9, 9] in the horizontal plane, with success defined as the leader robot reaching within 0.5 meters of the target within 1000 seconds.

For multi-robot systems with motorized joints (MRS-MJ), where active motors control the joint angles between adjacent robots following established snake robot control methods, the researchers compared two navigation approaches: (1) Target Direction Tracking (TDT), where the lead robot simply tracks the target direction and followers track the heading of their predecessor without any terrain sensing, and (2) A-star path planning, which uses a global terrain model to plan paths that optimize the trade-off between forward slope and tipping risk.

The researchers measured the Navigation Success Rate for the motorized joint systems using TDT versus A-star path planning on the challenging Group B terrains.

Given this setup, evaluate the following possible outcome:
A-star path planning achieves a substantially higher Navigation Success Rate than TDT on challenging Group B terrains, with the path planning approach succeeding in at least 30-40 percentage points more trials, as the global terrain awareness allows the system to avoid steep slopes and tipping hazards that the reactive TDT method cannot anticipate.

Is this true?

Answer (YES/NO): NO